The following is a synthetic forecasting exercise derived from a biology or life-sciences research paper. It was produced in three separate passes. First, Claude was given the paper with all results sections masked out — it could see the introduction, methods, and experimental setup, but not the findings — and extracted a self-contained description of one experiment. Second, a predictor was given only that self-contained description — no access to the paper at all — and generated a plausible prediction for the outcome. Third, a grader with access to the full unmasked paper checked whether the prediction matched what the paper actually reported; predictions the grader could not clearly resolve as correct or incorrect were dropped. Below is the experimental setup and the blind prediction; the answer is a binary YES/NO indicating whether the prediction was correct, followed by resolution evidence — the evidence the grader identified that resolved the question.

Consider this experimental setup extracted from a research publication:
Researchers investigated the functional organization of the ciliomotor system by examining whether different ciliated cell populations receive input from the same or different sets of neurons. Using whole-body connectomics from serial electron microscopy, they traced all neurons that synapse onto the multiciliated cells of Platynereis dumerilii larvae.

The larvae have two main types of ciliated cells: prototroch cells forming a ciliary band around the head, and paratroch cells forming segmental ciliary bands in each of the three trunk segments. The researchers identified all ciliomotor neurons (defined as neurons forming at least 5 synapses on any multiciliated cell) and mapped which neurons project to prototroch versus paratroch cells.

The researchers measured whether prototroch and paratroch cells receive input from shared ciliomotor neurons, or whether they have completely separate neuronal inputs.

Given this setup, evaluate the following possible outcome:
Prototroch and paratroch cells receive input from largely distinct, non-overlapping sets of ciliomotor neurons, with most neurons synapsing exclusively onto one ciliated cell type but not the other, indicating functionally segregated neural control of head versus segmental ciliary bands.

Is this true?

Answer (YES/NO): NO